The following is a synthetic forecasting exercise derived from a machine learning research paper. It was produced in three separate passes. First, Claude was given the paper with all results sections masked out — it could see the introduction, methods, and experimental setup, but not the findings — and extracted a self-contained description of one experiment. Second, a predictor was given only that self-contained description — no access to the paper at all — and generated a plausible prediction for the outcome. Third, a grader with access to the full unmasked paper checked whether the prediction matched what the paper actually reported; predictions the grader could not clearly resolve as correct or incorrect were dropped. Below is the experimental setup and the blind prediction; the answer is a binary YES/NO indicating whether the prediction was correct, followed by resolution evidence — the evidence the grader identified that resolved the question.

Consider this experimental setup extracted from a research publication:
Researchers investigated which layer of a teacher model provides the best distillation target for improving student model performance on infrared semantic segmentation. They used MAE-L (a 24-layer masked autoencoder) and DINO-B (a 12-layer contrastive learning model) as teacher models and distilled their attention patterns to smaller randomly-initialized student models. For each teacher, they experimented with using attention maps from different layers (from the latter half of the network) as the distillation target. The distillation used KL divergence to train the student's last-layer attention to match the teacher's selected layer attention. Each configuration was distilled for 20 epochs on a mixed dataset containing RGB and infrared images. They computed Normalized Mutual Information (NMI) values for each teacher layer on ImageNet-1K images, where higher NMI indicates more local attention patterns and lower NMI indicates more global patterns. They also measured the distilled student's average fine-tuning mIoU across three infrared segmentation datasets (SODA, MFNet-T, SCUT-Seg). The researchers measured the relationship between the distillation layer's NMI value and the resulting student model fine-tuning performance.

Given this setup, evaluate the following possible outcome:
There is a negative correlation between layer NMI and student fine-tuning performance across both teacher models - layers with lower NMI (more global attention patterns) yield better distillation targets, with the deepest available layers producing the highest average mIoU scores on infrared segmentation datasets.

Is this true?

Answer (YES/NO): NO